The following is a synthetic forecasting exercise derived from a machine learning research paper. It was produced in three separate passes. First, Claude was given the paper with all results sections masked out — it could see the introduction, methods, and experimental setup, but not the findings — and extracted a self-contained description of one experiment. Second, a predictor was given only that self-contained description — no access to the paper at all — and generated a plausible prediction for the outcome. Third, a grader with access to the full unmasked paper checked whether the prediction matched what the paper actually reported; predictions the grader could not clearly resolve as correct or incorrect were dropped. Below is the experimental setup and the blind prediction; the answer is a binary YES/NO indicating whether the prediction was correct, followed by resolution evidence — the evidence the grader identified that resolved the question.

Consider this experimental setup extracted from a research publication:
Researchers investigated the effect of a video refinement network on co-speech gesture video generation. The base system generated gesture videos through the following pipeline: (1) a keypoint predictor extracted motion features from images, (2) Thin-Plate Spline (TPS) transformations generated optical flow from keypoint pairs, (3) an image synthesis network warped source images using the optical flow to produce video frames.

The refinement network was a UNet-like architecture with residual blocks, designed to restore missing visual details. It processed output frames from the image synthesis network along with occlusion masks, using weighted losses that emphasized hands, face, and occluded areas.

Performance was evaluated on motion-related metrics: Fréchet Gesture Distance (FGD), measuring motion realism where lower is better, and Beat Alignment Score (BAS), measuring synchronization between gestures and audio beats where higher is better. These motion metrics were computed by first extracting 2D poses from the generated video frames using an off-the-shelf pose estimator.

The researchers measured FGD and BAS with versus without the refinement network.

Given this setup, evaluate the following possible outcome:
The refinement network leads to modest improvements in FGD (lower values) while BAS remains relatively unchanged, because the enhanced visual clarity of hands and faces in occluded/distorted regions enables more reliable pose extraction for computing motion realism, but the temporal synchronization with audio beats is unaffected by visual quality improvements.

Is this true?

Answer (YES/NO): NO